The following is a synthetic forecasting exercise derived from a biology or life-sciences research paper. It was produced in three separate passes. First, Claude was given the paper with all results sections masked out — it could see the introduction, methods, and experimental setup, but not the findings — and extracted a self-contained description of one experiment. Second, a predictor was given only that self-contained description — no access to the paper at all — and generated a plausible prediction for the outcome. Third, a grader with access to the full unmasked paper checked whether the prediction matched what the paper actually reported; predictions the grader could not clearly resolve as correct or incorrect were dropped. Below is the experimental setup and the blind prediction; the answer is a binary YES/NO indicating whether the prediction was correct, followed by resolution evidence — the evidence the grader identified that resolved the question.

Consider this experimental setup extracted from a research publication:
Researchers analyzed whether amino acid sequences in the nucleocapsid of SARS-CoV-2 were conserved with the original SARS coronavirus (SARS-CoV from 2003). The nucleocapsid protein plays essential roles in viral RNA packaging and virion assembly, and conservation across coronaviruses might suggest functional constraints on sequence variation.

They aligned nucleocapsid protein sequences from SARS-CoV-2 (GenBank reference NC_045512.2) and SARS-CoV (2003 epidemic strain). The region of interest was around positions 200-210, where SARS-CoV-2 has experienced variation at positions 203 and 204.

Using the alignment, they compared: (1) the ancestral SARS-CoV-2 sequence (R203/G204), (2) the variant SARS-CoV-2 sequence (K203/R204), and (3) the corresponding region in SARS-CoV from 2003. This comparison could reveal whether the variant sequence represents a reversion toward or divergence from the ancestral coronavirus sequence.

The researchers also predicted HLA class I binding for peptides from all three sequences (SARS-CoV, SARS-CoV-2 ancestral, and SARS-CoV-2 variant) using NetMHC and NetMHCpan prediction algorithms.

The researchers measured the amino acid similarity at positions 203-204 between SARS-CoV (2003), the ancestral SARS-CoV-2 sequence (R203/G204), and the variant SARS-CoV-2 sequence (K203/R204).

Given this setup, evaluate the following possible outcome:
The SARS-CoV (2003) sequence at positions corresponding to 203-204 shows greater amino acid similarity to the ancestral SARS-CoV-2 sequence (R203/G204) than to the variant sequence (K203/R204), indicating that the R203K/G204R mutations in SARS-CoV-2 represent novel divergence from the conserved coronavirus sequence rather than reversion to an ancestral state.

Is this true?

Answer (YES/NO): YES